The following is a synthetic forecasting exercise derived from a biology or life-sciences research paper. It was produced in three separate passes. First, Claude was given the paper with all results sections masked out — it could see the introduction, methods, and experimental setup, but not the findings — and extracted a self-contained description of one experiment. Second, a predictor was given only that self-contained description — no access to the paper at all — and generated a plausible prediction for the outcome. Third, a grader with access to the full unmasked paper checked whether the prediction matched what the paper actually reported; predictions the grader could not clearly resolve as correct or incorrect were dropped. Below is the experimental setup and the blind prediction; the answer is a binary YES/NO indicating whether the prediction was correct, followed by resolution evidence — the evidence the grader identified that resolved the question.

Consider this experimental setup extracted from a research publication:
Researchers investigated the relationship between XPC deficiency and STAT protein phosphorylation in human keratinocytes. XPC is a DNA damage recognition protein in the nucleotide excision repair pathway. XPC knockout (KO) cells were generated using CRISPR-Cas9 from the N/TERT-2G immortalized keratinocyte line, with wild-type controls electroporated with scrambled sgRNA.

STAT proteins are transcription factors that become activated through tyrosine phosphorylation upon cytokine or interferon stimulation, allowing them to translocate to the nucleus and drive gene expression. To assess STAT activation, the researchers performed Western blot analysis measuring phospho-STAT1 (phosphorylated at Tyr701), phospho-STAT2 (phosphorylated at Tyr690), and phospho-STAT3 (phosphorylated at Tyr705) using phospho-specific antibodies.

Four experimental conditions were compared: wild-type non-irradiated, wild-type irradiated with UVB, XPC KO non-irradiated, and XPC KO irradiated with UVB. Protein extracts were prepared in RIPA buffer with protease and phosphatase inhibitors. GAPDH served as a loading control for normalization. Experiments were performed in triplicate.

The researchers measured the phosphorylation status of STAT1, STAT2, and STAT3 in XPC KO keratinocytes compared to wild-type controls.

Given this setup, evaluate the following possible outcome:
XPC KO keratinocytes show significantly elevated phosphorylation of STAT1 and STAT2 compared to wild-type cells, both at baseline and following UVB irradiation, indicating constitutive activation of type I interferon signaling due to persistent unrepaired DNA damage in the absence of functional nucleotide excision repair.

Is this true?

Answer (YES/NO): YES